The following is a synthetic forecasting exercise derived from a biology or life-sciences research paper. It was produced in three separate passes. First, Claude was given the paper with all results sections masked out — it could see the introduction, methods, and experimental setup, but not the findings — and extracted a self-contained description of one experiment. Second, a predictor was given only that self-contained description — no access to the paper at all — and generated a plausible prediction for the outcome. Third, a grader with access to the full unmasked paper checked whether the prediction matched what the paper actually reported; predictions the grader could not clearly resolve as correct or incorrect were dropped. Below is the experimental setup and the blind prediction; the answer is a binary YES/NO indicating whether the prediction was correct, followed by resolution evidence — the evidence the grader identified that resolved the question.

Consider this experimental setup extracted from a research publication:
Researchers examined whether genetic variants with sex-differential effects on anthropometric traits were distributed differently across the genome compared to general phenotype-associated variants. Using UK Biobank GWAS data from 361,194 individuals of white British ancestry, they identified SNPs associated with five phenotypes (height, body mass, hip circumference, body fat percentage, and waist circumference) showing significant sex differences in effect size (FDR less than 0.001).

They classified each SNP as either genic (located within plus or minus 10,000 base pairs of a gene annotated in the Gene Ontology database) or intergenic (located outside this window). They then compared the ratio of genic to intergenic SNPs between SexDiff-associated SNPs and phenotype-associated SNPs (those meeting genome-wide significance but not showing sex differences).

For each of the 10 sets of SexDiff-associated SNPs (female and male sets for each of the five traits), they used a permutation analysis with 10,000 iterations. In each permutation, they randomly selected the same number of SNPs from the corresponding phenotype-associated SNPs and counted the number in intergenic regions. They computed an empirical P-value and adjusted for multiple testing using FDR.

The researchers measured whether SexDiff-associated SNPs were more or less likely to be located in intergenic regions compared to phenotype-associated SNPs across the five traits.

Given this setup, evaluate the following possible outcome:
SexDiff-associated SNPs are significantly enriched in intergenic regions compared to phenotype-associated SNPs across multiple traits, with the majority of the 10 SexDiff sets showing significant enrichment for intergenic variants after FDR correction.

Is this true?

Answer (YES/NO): NO